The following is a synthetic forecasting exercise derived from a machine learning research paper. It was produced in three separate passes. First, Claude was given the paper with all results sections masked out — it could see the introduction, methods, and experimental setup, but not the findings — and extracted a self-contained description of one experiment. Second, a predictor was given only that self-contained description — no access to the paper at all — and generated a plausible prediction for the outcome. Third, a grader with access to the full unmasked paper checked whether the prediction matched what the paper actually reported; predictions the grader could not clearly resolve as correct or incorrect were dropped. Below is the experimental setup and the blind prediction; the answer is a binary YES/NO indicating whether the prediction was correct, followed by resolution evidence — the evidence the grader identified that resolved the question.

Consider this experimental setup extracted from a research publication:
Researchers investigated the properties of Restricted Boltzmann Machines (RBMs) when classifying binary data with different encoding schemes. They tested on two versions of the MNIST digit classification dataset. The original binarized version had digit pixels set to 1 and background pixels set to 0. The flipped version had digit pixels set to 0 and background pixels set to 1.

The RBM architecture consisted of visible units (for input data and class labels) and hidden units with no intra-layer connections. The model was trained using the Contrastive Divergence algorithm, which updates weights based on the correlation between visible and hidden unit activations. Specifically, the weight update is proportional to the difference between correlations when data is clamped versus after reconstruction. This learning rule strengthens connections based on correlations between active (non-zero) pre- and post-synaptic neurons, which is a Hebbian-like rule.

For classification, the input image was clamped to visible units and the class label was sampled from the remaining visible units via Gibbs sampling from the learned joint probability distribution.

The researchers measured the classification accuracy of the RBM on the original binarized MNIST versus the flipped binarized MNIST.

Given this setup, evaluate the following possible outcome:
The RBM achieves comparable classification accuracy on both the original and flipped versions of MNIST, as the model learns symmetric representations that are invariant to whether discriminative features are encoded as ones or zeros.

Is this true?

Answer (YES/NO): NO